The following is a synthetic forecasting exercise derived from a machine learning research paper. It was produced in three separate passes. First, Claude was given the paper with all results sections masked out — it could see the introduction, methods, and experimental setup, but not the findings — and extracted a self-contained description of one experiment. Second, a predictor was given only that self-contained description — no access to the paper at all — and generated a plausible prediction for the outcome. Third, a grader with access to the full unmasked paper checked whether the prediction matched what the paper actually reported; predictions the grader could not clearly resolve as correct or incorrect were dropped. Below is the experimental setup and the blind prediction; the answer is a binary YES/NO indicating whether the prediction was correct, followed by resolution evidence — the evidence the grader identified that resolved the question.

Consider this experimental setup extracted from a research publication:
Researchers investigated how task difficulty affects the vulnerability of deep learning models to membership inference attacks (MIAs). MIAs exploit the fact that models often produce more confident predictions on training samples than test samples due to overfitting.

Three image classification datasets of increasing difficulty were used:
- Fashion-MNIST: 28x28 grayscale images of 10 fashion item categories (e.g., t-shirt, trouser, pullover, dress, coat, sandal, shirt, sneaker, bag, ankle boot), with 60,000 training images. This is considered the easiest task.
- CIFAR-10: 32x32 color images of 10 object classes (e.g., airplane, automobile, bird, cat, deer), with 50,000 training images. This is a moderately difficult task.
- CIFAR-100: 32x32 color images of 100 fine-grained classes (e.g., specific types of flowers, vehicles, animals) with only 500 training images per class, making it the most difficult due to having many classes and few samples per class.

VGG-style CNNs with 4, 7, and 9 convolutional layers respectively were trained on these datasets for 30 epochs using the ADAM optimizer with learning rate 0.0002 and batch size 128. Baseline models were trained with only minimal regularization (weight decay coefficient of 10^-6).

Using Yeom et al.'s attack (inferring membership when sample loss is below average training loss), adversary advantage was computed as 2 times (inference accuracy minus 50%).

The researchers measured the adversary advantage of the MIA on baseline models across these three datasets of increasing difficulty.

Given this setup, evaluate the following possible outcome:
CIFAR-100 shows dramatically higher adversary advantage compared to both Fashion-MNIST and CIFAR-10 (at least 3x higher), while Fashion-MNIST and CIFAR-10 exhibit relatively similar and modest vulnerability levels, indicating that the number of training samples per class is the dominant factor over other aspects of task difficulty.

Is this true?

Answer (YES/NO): NO